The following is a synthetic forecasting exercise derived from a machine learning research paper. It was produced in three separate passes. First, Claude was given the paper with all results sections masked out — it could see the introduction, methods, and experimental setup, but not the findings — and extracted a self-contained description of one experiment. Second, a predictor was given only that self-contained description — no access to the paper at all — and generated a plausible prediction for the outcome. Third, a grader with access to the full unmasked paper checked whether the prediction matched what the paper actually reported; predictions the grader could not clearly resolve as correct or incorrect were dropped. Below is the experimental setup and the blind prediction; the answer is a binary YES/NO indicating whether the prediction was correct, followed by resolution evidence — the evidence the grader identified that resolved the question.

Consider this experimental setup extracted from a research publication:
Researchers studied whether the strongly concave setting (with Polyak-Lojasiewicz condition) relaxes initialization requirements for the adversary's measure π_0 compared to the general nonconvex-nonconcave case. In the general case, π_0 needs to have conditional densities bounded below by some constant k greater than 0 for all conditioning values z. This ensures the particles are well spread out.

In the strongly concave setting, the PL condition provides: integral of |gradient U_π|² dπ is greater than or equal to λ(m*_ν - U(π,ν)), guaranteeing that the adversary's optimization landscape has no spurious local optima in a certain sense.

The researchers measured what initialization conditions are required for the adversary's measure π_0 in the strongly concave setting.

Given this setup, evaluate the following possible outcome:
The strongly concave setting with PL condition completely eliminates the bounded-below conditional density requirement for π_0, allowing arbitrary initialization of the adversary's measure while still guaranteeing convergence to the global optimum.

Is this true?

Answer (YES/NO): NO